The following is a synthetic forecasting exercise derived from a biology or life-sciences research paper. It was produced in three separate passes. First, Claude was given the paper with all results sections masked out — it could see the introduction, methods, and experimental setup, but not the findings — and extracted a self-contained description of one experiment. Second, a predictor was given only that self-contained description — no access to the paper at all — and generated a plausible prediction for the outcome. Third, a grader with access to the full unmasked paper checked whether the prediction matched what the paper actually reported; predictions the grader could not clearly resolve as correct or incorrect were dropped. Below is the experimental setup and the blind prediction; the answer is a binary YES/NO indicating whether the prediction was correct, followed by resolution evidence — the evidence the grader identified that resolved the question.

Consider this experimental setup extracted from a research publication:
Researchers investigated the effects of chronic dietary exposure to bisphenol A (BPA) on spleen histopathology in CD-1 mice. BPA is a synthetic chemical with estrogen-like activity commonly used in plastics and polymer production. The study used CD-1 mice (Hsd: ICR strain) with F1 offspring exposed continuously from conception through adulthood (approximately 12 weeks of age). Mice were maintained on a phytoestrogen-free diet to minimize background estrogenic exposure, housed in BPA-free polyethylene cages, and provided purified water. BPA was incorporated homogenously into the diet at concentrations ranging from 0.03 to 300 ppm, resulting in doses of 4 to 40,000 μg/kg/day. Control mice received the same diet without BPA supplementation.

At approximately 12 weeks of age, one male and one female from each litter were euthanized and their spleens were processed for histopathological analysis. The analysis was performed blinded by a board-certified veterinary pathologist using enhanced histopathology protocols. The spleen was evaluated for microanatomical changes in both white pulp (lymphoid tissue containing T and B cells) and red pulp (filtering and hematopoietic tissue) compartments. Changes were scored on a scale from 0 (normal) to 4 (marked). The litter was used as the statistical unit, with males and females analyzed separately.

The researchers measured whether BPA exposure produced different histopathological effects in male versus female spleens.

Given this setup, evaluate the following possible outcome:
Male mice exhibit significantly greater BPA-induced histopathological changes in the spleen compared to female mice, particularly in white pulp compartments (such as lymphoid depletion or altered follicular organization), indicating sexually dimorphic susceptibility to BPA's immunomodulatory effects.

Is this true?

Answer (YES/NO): YES